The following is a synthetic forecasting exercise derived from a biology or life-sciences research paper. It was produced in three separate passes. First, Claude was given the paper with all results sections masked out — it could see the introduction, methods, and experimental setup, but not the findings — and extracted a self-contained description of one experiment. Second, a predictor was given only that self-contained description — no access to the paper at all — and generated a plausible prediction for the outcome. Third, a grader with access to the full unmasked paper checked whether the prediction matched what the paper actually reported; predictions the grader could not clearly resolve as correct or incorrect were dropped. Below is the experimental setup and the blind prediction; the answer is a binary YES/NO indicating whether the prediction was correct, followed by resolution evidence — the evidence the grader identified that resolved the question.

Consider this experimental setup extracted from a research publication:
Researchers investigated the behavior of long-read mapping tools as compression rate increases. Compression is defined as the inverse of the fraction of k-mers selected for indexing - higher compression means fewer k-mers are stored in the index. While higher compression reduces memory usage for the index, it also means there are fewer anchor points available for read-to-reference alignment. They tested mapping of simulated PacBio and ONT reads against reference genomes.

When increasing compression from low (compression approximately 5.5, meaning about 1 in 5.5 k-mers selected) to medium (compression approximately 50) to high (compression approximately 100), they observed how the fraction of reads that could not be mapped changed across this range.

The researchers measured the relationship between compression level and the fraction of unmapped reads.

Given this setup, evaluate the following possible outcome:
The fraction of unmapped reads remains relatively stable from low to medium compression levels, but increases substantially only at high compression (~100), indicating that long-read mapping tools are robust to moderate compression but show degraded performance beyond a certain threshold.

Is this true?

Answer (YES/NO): YES